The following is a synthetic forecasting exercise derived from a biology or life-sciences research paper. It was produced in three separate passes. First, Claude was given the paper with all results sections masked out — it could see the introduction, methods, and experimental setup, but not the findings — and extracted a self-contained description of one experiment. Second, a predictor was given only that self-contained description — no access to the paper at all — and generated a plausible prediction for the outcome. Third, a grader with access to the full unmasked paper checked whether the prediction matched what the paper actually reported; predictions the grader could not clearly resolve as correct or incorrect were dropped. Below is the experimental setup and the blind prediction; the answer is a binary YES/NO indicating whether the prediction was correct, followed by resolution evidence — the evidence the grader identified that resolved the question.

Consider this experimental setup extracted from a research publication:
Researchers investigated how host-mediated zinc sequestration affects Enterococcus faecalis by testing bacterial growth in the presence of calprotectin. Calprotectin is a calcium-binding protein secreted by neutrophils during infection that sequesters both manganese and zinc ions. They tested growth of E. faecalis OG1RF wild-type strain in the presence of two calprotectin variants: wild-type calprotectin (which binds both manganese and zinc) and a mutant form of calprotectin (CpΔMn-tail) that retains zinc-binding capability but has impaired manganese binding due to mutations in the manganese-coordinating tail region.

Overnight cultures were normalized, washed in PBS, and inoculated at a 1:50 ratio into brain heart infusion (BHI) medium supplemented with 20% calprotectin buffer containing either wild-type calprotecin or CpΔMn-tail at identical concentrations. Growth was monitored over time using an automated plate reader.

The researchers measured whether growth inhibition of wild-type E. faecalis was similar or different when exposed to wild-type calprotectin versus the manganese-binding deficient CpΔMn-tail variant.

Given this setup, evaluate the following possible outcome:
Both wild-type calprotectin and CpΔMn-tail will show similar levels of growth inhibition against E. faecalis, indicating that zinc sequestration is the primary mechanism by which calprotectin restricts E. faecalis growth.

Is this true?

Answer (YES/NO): NO